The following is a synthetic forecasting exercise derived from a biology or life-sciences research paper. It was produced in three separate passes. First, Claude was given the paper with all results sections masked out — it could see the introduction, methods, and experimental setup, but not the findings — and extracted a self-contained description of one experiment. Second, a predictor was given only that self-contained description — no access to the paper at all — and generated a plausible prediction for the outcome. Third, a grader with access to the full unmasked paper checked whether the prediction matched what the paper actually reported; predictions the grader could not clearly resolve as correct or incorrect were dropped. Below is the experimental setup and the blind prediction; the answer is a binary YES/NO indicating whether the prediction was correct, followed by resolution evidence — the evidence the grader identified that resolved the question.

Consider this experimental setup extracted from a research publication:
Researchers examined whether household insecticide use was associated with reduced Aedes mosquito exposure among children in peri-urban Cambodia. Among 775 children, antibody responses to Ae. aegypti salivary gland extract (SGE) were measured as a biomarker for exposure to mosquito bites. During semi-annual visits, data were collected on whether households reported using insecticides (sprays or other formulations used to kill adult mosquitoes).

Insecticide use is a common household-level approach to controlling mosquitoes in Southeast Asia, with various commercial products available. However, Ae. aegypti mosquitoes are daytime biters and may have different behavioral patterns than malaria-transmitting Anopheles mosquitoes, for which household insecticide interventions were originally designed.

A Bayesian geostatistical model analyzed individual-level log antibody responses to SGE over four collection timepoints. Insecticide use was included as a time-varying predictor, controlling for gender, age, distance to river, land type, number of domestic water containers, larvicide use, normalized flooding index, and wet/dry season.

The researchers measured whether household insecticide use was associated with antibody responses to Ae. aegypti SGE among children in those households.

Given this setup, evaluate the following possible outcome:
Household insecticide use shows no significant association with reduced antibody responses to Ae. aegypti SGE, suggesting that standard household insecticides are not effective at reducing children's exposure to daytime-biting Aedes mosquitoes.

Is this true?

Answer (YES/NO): YES